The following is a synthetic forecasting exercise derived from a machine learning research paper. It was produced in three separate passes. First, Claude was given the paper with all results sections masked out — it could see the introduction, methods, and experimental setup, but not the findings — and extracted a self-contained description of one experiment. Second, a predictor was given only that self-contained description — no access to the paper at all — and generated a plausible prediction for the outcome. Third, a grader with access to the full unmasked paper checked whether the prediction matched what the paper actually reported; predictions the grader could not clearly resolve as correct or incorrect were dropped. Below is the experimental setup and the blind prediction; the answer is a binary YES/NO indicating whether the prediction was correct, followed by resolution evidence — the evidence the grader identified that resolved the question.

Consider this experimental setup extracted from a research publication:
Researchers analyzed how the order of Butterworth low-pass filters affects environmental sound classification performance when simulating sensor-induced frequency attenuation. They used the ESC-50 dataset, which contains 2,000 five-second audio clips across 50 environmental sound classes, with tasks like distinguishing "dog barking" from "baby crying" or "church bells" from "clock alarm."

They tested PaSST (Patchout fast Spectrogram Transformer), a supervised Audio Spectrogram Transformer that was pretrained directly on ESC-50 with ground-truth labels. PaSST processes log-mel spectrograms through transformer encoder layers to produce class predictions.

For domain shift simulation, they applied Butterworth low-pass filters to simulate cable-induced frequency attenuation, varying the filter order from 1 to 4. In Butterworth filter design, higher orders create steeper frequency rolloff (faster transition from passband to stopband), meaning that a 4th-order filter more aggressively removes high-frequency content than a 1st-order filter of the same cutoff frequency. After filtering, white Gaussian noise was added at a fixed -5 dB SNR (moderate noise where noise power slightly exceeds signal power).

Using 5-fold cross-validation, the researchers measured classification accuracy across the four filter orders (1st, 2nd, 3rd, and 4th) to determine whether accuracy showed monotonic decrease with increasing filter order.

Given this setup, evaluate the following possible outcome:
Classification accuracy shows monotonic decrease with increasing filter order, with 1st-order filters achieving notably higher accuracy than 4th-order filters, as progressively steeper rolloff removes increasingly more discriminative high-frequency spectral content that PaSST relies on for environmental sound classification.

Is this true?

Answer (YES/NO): YES